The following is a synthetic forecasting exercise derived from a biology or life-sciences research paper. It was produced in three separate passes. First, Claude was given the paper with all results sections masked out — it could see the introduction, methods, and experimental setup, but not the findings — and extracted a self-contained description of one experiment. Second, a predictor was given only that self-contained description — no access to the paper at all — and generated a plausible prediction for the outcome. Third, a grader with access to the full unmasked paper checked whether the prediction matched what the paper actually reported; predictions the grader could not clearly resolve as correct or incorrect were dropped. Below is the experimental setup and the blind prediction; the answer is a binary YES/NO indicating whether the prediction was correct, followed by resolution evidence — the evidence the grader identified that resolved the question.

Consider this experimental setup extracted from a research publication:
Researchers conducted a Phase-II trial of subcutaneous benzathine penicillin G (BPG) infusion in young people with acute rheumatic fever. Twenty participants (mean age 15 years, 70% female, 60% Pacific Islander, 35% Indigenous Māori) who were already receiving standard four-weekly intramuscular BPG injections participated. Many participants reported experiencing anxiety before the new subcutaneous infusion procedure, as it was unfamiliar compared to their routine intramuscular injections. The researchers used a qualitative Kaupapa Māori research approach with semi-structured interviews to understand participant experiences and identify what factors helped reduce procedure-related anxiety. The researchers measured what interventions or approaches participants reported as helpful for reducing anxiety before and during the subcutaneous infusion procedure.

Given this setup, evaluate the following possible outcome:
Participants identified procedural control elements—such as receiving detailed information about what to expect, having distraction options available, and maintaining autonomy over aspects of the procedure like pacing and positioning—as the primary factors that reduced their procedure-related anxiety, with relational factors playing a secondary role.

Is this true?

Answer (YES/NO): NO